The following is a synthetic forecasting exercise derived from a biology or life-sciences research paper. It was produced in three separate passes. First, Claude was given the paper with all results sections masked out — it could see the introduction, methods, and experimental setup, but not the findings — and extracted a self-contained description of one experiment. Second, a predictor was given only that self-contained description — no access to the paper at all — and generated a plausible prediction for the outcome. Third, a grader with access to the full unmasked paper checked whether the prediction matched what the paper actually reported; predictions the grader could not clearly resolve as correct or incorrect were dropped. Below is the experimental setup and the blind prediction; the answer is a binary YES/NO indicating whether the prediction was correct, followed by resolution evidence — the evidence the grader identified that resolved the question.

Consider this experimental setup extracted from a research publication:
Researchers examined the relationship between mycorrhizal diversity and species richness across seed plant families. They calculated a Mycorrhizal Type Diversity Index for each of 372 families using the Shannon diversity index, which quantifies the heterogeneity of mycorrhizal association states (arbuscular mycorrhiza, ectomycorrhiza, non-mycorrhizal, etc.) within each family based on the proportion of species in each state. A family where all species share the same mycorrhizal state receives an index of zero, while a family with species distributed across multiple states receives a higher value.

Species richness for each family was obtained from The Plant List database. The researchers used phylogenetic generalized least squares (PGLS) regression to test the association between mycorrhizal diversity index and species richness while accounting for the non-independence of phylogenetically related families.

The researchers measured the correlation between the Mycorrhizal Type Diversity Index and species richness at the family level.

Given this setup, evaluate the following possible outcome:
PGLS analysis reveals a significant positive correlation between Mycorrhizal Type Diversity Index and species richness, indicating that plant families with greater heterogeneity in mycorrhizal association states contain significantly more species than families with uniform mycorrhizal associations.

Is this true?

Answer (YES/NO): YES